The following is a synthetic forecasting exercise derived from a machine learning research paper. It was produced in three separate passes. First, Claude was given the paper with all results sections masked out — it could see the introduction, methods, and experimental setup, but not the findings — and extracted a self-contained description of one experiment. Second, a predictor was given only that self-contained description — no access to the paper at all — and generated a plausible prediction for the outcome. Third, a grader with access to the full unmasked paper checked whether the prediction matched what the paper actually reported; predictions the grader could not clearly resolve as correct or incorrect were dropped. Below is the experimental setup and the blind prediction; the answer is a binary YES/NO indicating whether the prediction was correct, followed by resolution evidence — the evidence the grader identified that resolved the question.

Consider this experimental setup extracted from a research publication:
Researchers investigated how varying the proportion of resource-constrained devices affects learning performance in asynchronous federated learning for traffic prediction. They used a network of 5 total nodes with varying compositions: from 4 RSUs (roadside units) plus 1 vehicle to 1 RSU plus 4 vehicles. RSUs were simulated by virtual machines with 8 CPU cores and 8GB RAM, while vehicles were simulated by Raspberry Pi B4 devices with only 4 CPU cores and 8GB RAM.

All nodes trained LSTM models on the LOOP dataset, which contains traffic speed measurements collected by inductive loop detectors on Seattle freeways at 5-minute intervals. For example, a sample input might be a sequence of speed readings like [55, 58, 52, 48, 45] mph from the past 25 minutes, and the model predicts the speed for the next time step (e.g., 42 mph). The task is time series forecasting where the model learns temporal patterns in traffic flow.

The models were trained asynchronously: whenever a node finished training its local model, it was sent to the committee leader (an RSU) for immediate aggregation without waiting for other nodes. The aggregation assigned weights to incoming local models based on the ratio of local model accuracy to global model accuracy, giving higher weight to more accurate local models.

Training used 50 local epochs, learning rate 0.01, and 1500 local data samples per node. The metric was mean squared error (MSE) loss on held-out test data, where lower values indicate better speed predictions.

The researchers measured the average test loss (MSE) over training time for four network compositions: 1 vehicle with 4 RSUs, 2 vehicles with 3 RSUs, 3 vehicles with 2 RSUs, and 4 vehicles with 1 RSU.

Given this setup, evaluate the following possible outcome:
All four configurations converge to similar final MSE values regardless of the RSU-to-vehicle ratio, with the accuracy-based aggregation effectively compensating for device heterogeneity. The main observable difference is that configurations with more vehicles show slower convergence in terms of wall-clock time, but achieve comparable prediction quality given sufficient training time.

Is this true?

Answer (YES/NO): NO